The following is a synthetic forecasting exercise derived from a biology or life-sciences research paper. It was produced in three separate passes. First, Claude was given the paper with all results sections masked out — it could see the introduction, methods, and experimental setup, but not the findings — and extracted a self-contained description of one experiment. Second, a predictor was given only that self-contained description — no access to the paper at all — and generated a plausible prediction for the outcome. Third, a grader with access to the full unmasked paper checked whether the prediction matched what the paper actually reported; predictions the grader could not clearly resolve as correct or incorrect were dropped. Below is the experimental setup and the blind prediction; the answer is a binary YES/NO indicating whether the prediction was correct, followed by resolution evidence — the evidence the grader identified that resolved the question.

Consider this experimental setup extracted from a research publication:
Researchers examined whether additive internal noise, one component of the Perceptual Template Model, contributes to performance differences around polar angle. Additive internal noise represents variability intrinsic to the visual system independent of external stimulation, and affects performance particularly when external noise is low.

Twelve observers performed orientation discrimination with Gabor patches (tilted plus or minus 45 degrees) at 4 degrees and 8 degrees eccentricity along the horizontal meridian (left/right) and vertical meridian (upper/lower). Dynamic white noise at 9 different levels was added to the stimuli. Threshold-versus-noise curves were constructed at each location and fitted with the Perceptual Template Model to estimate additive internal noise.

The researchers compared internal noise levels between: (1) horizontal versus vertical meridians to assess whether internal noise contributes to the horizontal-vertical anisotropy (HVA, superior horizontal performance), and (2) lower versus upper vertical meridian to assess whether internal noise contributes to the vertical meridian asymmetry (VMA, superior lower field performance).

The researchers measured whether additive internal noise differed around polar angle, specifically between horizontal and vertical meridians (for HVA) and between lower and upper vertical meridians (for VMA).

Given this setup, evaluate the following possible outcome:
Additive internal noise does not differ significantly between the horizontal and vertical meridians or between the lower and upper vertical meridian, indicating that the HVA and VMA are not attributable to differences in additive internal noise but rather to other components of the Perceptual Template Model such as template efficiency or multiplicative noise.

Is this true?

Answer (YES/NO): NO